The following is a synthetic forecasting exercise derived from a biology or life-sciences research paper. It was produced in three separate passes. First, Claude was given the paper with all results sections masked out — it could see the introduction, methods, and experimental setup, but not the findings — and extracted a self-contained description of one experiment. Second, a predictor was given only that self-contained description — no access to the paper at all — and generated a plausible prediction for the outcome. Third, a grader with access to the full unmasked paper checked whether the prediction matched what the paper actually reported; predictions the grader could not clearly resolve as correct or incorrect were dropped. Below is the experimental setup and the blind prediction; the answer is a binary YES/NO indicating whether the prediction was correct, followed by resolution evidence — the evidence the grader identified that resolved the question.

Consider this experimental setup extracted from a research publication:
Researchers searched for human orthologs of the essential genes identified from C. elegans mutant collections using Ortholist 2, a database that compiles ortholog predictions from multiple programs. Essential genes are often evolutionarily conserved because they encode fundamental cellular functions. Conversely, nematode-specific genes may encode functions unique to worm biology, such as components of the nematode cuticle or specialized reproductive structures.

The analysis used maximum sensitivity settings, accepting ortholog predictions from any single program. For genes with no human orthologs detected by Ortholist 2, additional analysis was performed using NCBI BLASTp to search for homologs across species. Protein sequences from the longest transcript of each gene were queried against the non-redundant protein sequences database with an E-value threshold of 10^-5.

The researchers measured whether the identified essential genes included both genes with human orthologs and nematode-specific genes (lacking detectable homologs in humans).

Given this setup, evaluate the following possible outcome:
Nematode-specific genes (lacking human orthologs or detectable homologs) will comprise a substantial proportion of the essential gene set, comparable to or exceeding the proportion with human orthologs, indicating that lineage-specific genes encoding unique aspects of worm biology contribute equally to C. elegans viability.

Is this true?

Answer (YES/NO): NO